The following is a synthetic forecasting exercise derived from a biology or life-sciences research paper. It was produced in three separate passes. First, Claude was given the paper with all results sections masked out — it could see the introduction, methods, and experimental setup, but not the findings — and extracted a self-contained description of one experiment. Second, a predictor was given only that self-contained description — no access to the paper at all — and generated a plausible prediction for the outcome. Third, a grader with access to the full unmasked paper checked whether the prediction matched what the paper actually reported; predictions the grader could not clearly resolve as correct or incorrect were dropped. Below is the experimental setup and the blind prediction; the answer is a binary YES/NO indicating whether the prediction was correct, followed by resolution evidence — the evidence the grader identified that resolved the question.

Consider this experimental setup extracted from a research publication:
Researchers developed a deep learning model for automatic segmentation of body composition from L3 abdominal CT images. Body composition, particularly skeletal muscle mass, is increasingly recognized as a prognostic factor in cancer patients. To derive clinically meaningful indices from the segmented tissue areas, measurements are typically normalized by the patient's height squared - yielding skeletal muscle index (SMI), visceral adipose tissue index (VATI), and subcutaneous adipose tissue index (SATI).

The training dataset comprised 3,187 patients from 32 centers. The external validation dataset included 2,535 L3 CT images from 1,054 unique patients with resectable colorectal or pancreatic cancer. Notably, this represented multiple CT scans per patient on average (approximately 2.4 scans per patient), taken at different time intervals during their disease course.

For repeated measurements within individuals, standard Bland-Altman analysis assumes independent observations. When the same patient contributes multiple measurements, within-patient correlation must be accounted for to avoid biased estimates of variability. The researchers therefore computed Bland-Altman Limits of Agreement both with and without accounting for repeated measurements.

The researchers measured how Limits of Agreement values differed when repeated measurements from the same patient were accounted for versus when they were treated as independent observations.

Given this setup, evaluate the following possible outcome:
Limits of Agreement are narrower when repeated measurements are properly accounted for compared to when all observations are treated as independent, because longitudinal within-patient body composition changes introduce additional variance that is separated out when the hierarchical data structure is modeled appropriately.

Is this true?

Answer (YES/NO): NO